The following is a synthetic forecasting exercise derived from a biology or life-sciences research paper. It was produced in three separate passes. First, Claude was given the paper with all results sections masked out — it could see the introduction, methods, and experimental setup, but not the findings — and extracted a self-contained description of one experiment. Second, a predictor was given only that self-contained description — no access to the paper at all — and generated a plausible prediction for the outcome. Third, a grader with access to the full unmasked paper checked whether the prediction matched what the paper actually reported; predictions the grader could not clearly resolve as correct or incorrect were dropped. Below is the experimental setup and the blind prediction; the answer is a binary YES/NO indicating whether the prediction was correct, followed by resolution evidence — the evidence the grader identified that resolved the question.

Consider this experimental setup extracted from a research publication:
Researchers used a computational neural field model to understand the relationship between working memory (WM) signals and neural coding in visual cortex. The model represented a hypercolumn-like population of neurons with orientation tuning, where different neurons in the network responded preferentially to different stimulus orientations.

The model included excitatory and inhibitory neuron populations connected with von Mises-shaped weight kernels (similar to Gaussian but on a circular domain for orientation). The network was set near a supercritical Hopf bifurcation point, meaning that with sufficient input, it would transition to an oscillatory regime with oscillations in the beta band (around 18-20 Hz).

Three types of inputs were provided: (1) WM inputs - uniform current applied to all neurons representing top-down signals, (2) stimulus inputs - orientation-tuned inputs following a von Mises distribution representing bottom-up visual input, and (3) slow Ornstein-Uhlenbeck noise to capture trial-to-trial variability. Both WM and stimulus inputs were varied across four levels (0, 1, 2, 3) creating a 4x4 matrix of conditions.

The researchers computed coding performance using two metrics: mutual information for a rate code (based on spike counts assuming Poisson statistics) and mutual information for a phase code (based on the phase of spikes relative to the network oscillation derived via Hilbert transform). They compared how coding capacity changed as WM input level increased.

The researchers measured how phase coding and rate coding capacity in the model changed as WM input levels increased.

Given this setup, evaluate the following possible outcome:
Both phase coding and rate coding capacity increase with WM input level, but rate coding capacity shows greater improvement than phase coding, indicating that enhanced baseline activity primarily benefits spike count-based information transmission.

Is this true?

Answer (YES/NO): NO